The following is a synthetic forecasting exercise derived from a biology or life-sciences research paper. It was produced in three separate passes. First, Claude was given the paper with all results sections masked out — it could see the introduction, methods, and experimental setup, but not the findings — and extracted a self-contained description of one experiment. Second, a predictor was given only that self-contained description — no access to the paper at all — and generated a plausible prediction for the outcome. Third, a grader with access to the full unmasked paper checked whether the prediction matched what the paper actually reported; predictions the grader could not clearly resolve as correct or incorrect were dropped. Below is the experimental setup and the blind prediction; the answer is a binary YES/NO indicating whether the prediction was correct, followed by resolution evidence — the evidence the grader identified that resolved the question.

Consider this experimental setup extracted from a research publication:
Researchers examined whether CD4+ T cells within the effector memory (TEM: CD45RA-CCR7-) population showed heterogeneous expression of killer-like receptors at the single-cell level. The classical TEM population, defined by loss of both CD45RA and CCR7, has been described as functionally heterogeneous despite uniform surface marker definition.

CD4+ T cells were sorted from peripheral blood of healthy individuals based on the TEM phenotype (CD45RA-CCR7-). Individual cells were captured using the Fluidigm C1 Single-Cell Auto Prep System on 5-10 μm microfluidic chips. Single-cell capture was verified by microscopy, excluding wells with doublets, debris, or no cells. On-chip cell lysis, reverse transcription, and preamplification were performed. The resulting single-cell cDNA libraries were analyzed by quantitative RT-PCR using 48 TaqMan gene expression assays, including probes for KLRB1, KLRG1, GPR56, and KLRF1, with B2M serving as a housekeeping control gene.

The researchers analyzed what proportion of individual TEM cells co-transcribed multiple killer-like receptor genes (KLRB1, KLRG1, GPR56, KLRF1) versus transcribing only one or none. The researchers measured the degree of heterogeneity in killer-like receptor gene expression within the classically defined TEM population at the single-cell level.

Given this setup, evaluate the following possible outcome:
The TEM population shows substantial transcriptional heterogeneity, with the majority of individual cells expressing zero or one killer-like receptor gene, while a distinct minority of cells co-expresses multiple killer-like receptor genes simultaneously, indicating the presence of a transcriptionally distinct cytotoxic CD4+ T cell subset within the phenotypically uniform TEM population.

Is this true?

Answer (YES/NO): NO